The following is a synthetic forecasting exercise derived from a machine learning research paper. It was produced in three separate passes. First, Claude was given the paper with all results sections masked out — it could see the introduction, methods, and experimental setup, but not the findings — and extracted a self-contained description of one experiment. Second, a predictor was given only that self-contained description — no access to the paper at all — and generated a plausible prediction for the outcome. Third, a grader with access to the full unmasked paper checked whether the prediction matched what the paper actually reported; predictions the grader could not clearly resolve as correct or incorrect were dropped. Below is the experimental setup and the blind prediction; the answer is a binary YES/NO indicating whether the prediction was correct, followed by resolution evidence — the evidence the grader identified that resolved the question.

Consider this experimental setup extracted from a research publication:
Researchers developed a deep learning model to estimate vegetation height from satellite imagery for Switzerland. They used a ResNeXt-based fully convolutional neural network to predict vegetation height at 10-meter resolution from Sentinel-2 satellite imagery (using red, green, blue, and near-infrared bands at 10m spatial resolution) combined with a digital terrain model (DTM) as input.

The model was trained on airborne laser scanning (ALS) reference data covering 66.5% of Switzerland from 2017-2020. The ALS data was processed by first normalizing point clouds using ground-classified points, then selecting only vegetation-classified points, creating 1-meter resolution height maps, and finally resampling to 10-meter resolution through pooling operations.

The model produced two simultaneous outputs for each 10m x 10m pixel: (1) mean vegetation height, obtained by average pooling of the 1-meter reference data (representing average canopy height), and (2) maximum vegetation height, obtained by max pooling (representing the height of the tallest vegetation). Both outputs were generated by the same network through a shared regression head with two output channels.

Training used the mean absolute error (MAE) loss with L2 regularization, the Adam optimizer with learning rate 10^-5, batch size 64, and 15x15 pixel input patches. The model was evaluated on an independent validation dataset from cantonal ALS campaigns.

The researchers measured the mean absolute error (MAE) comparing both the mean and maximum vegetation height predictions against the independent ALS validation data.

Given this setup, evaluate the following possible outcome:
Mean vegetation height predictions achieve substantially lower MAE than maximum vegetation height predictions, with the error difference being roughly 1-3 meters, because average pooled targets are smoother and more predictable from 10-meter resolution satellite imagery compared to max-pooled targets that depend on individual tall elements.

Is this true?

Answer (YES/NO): NO